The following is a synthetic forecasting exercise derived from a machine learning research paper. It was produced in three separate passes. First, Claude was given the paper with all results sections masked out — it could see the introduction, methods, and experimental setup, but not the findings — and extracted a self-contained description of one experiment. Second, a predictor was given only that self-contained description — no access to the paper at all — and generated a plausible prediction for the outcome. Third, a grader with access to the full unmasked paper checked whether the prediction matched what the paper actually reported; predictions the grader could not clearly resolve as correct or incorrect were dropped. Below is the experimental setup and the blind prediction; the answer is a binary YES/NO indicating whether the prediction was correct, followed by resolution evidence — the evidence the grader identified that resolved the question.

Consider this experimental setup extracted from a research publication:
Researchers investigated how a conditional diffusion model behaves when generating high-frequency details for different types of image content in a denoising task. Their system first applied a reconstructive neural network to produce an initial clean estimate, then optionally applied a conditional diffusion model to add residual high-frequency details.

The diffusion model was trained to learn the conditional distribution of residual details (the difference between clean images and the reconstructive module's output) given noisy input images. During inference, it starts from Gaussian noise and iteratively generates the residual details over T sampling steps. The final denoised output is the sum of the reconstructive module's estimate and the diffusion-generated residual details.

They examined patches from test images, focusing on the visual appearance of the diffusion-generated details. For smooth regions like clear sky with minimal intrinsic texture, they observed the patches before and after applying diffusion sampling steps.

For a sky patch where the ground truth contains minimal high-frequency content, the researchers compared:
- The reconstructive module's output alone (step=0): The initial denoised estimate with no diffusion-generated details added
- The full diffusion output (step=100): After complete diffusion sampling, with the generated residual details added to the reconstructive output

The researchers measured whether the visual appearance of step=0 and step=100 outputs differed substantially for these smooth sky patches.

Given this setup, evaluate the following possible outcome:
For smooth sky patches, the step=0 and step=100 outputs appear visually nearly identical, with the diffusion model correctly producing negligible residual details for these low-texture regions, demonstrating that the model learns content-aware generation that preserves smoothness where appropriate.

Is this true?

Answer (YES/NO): NO